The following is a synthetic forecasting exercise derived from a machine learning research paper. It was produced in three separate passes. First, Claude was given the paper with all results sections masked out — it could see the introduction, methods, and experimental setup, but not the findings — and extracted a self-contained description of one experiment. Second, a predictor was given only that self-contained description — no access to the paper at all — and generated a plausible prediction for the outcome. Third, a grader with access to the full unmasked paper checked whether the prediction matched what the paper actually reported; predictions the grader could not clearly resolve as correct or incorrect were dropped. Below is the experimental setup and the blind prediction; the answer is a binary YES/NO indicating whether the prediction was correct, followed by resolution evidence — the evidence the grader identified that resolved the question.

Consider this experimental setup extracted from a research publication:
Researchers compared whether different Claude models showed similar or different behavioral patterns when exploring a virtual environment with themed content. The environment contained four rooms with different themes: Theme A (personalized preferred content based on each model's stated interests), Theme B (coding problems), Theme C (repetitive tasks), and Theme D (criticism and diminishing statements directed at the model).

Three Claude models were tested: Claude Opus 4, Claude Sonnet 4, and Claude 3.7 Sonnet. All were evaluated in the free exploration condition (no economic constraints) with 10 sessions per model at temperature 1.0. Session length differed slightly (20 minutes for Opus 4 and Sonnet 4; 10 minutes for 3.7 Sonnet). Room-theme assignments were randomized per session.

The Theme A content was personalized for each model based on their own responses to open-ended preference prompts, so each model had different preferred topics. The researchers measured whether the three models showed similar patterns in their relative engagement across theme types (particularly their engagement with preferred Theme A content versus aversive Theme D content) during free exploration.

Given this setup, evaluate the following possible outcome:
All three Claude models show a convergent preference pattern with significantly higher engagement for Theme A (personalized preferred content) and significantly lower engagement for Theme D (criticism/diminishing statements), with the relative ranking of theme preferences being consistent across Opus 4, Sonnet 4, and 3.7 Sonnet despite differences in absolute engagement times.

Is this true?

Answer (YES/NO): NO